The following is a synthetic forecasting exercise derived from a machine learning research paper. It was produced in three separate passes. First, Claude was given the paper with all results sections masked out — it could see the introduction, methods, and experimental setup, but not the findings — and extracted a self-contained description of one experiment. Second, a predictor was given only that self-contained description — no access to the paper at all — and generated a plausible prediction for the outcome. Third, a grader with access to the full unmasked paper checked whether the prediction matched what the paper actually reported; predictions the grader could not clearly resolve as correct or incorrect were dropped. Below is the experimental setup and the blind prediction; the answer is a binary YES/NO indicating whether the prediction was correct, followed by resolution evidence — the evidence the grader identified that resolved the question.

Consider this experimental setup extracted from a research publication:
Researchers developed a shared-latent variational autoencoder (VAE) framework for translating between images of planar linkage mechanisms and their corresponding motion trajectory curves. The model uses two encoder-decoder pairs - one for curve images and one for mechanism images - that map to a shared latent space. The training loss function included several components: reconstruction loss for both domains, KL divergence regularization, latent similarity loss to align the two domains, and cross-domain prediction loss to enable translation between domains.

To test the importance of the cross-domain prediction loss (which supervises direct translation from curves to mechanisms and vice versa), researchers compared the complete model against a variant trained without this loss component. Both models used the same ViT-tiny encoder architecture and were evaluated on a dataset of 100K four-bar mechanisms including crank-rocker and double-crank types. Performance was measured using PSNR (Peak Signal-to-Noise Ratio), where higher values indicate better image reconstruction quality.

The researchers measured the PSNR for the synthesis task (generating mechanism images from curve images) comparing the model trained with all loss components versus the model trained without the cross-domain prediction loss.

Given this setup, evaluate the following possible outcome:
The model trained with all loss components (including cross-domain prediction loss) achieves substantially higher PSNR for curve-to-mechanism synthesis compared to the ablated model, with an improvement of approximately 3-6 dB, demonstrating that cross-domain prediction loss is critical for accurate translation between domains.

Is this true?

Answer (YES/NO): NO